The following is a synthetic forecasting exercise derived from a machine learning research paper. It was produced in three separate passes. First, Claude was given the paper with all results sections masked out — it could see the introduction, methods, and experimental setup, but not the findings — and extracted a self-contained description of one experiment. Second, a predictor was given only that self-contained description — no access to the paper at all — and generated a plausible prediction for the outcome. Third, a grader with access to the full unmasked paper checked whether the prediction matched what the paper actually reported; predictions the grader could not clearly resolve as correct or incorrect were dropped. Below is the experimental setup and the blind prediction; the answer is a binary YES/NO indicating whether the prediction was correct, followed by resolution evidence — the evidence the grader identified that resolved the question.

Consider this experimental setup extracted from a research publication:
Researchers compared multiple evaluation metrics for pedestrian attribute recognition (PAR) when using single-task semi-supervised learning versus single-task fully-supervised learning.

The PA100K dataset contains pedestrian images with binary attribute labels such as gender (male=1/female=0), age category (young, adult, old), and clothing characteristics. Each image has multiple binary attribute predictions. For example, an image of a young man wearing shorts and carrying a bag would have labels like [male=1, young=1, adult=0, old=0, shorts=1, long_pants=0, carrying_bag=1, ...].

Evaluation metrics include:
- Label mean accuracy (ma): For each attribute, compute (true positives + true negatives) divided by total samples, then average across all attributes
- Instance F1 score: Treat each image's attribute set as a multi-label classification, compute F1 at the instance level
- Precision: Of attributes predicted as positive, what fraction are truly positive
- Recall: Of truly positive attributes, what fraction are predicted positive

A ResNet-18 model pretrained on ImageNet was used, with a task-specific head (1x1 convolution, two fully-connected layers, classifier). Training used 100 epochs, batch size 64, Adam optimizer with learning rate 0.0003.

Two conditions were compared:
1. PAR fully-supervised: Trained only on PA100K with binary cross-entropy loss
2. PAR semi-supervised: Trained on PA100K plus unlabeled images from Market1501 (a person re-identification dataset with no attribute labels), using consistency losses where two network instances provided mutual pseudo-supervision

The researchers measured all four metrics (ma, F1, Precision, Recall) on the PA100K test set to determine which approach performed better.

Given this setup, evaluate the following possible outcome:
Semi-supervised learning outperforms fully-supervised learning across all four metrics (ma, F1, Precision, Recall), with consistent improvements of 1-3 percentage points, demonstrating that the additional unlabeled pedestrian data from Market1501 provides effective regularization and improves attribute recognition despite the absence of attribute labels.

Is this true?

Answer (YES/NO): NO